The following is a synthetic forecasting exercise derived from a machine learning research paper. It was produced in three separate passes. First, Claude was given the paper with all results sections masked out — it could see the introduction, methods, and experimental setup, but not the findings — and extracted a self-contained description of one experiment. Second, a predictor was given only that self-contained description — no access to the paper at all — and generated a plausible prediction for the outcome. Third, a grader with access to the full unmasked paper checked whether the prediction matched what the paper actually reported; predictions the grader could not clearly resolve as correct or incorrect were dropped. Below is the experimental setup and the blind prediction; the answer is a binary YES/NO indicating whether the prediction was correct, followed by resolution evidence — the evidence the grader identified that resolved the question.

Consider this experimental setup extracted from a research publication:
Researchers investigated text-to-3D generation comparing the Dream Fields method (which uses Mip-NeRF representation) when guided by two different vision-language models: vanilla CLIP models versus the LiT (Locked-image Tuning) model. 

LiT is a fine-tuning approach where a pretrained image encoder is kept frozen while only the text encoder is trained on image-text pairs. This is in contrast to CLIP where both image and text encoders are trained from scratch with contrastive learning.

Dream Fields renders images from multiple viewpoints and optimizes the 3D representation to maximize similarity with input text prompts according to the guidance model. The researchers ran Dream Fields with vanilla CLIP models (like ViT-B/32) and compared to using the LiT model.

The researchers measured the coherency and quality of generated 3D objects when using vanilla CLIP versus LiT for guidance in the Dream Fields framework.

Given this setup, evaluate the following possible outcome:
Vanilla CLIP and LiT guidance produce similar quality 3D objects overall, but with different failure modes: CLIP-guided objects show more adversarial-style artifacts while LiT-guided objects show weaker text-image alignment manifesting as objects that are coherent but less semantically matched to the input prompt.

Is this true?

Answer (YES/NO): NO